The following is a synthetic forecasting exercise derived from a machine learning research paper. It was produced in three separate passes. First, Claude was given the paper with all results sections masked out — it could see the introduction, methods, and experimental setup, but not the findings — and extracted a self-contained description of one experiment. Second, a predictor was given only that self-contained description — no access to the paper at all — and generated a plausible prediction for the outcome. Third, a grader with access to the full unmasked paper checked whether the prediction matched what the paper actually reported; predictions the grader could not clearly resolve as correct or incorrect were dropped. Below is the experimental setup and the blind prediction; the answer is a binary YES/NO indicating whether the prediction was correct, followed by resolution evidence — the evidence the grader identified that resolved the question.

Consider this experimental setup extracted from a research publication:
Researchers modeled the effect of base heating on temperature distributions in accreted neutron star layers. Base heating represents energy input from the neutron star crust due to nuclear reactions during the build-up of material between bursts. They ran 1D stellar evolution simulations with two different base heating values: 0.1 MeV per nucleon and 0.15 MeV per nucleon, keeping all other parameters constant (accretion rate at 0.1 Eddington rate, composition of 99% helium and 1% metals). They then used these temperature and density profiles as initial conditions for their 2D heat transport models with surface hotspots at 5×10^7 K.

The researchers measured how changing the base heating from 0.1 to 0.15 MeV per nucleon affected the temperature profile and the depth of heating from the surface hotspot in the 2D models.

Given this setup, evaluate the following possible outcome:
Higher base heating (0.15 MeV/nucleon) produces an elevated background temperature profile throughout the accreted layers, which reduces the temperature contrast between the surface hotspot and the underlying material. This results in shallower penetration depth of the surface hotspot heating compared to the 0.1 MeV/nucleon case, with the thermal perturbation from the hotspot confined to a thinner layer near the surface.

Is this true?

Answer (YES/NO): NO